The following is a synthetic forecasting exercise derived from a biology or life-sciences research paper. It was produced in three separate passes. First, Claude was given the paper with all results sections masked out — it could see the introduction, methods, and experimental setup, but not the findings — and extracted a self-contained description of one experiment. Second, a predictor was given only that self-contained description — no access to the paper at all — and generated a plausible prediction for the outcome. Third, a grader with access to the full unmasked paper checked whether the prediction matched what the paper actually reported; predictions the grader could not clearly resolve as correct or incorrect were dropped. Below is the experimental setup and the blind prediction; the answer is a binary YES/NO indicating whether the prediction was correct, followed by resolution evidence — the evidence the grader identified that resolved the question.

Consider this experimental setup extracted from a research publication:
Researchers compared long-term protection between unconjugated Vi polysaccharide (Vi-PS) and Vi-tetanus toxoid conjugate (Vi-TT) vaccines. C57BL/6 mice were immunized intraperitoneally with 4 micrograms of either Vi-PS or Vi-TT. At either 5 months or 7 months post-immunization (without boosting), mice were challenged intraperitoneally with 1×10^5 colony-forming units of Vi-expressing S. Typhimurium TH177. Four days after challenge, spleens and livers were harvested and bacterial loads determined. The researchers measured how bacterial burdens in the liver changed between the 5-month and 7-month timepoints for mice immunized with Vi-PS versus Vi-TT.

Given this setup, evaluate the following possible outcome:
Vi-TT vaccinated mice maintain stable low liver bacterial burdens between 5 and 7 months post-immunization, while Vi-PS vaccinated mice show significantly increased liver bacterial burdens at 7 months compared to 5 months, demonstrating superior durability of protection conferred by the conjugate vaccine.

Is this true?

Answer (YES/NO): NO